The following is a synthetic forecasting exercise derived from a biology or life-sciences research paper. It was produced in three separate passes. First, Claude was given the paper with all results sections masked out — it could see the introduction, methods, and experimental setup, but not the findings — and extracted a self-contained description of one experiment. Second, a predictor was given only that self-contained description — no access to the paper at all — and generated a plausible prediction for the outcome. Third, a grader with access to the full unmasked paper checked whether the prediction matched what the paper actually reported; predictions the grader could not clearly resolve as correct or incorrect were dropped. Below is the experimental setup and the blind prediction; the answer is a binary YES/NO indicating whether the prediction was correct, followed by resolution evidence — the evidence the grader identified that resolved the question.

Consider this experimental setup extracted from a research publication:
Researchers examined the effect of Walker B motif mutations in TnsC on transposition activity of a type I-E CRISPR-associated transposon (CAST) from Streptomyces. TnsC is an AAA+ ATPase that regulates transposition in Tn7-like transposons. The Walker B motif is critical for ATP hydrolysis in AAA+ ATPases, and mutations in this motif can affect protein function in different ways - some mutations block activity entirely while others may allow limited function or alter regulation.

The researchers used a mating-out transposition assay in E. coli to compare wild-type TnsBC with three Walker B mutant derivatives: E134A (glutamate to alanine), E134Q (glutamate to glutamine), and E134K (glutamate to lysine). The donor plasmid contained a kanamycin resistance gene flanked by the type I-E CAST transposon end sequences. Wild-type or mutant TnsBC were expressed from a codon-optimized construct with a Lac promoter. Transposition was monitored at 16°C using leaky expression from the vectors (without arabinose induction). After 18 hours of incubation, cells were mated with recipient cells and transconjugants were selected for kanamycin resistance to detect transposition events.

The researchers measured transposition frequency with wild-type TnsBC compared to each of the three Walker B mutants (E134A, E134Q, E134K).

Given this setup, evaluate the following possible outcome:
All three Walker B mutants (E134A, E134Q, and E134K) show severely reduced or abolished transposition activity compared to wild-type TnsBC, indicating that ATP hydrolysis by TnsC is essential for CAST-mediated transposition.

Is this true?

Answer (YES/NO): NO